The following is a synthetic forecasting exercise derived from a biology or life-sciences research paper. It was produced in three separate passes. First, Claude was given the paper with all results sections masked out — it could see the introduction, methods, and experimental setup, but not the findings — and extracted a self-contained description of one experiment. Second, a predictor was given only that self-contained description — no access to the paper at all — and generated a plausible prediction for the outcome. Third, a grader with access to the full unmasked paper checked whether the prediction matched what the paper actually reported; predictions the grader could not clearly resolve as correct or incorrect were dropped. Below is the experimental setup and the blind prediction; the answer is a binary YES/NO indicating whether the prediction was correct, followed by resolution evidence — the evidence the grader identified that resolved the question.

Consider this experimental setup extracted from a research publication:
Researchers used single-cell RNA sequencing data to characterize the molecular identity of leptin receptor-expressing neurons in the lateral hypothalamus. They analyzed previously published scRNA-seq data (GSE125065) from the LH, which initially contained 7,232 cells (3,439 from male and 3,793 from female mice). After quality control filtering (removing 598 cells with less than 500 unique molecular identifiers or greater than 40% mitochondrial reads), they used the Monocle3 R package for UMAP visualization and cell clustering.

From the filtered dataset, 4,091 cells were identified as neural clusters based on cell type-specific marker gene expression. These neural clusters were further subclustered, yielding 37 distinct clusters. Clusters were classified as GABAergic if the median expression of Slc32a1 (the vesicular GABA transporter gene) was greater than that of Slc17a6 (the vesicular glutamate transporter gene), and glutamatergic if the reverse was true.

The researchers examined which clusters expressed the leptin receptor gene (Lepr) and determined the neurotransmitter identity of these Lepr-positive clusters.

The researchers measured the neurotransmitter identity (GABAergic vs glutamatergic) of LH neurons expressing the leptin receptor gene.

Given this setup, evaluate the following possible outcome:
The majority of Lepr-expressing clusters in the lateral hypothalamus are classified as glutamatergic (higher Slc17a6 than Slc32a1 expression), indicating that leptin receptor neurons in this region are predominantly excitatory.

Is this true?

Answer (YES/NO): NO